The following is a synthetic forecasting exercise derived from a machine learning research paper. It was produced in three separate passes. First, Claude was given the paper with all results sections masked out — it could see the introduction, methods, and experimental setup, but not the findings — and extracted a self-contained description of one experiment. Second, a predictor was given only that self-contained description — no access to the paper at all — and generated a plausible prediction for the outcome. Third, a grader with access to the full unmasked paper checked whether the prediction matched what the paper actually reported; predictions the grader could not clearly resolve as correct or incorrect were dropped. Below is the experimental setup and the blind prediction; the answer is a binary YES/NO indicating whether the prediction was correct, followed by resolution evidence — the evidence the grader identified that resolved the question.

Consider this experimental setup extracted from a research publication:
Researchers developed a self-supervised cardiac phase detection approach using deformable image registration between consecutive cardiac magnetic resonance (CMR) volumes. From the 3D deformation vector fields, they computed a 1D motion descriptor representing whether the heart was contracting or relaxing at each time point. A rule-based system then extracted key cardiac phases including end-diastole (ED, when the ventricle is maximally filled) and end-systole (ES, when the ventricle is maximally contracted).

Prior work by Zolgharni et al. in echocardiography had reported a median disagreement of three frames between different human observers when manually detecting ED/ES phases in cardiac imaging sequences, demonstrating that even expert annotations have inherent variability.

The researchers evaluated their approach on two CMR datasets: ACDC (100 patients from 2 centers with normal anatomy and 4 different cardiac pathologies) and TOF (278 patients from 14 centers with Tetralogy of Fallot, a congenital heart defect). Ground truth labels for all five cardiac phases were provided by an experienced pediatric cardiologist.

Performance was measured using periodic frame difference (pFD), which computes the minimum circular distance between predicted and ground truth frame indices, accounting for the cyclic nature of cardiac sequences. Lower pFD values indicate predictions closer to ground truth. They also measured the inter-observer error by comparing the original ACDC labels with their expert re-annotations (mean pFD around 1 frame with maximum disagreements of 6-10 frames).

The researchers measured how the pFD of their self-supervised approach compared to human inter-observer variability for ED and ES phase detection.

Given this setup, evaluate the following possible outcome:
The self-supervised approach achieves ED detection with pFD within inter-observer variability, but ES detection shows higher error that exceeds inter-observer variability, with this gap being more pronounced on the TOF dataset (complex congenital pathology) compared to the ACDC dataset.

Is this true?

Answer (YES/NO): NO